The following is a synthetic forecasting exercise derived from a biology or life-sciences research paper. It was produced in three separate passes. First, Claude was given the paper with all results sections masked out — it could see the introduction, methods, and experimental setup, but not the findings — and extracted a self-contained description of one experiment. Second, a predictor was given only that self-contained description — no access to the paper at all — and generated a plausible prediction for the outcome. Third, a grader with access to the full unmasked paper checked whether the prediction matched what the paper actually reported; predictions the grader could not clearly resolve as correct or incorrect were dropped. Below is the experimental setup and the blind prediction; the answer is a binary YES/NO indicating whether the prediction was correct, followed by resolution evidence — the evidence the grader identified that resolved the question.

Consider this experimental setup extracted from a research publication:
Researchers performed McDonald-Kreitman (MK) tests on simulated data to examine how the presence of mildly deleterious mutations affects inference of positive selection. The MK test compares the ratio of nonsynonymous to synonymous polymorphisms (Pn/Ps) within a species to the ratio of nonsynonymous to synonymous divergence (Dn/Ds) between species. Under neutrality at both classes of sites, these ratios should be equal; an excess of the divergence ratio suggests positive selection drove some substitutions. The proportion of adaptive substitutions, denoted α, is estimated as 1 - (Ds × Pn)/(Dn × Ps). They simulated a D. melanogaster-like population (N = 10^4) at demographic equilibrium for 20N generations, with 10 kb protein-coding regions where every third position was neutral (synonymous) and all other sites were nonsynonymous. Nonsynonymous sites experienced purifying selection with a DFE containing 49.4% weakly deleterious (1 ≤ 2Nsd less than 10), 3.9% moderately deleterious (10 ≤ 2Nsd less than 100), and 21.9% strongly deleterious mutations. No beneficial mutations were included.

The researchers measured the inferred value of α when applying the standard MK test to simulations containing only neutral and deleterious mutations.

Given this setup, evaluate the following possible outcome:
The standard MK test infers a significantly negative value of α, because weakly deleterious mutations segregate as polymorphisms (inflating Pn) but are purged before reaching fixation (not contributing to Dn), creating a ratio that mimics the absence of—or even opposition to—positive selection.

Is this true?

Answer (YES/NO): YES